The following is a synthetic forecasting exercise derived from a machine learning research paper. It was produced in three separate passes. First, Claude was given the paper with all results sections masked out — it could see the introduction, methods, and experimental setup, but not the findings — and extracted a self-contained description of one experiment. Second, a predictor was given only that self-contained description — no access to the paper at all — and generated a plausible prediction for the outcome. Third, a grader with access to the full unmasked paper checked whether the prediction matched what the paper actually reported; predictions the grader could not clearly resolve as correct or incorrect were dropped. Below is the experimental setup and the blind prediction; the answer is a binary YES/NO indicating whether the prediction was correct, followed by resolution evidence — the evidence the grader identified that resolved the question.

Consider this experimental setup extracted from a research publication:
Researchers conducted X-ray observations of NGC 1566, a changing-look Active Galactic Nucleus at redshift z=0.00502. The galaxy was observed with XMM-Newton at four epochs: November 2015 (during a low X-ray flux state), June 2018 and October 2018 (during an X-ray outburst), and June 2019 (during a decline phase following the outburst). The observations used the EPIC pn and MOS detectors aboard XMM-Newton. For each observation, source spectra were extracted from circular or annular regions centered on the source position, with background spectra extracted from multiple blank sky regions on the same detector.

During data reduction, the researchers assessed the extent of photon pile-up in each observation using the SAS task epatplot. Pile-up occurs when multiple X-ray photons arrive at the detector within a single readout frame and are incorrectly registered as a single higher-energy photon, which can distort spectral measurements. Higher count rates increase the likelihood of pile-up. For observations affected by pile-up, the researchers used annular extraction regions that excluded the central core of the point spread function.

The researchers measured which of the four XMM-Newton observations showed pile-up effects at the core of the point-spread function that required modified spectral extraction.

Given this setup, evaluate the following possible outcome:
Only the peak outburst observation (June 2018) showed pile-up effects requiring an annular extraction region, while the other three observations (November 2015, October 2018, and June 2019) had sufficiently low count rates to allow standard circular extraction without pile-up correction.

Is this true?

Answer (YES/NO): NO